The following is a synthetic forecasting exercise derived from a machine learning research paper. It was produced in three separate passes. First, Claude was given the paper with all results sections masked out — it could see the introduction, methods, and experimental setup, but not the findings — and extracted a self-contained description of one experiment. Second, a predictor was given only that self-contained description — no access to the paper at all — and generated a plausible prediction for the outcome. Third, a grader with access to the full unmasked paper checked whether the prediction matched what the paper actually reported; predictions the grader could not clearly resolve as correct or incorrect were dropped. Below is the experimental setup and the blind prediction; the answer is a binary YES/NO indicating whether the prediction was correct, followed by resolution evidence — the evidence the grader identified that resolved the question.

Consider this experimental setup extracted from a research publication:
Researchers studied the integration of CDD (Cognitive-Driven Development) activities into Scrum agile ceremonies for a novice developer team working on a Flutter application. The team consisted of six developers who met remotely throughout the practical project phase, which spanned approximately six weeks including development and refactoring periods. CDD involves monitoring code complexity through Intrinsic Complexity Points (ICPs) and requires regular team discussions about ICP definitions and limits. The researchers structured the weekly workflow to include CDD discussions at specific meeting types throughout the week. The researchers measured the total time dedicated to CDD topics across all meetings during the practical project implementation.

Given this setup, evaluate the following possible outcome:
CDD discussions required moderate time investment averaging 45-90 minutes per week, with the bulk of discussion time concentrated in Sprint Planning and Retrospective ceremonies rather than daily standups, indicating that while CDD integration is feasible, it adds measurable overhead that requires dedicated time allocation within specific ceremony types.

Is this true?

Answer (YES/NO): NO